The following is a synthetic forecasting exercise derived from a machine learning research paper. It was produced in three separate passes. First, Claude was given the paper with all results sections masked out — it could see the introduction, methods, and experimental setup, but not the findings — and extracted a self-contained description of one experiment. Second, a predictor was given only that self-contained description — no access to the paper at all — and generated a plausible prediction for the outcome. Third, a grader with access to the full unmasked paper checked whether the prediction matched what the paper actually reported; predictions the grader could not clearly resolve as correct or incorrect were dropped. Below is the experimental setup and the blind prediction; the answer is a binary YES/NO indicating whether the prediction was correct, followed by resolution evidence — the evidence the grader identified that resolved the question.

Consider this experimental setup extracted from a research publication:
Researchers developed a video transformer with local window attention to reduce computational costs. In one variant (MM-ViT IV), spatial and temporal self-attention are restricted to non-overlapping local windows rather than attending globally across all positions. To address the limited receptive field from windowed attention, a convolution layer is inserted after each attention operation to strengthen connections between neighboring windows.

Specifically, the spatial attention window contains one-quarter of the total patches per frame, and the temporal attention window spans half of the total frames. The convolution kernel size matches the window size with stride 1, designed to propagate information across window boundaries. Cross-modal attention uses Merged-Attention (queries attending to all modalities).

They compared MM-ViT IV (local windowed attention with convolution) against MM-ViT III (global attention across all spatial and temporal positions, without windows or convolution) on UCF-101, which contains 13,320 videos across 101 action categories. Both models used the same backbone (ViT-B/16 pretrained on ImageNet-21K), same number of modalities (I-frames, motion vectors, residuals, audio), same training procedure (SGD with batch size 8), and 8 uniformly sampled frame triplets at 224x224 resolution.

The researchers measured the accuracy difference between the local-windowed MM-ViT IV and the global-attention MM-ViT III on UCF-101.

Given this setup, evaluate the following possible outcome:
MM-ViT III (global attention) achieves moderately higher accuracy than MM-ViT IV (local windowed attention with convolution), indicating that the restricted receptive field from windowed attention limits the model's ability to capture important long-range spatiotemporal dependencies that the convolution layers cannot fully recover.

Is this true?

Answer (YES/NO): NO